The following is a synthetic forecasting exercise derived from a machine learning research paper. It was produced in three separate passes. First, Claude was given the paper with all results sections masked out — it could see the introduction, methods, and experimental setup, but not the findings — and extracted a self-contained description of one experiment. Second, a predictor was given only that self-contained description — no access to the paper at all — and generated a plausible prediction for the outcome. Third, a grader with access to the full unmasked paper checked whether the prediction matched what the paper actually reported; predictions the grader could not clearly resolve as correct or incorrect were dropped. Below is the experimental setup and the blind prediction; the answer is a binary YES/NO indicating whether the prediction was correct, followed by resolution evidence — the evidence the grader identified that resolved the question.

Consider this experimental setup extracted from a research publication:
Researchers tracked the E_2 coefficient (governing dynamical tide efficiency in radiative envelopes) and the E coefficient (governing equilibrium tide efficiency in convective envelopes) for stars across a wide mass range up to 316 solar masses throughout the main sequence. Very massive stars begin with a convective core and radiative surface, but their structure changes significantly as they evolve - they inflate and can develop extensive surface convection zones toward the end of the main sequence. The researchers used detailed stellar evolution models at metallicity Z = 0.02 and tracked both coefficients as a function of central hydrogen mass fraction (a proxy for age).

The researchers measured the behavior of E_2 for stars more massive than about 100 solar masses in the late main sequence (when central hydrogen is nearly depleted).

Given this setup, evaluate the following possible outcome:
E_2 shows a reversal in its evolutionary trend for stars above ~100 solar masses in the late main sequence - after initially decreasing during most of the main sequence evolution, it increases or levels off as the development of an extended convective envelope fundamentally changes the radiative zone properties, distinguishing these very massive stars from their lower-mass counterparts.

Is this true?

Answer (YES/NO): NO